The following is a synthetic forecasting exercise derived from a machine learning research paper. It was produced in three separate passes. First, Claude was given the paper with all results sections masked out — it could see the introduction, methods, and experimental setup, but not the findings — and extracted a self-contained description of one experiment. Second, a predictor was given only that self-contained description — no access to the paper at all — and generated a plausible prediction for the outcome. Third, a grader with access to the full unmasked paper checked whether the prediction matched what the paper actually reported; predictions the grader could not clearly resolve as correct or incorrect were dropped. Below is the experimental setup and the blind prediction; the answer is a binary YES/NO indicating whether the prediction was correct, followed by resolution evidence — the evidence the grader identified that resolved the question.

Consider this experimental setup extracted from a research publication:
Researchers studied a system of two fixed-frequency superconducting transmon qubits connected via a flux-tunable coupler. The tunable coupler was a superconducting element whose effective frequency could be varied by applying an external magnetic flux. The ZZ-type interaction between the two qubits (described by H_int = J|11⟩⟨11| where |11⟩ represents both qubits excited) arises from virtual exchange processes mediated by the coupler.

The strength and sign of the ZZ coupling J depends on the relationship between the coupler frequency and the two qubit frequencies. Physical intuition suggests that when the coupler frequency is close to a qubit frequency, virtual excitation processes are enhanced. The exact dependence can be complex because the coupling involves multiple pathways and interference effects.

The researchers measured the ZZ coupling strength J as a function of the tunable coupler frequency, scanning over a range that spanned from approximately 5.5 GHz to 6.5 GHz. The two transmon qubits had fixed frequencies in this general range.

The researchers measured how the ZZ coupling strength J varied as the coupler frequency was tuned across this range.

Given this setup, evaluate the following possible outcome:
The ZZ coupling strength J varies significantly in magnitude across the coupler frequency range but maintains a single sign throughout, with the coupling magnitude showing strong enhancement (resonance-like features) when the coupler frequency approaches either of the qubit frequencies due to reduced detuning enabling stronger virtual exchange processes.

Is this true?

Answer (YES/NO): NO